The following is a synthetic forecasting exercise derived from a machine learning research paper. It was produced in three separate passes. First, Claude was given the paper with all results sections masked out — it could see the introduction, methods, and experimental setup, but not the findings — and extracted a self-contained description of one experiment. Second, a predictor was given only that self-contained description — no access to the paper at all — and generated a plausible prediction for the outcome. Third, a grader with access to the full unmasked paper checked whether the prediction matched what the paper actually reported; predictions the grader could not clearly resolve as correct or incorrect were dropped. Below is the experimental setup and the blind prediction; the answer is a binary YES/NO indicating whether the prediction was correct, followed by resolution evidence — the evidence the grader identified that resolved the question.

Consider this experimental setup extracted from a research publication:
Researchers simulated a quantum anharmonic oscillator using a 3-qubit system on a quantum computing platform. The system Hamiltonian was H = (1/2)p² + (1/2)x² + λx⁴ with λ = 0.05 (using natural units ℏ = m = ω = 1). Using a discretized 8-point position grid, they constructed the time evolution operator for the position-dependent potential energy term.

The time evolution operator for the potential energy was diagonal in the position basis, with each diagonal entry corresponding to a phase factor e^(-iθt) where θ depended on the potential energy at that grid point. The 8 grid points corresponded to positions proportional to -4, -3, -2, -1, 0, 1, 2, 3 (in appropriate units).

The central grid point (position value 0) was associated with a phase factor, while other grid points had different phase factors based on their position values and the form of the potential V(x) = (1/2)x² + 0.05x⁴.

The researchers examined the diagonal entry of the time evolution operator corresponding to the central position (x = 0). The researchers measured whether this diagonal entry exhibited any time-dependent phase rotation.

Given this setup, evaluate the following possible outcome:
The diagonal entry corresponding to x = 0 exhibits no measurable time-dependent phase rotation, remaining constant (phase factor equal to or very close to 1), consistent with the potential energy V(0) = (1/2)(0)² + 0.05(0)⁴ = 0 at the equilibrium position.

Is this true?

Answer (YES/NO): YES